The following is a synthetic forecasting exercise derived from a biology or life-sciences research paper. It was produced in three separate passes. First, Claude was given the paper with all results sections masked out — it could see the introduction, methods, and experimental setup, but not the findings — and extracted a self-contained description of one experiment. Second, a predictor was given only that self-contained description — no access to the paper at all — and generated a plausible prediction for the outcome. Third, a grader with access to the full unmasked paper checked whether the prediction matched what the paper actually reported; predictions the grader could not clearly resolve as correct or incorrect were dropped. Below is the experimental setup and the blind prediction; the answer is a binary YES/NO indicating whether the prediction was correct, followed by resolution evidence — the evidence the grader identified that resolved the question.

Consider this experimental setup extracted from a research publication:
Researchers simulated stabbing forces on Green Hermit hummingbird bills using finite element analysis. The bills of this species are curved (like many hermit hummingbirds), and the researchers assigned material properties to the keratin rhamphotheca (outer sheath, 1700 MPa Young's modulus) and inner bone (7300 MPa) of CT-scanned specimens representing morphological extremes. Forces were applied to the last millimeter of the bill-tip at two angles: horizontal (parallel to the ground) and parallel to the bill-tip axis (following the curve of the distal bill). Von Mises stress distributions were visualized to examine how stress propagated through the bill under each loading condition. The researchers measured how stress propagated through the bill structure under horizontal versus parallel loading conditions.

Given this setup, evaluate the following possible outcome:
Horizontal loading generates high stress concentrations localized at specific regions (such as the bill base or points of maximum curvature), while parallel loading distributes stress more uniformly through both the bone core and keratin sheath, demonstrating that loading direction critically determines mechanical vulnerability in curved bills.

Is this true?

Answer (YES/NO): NO